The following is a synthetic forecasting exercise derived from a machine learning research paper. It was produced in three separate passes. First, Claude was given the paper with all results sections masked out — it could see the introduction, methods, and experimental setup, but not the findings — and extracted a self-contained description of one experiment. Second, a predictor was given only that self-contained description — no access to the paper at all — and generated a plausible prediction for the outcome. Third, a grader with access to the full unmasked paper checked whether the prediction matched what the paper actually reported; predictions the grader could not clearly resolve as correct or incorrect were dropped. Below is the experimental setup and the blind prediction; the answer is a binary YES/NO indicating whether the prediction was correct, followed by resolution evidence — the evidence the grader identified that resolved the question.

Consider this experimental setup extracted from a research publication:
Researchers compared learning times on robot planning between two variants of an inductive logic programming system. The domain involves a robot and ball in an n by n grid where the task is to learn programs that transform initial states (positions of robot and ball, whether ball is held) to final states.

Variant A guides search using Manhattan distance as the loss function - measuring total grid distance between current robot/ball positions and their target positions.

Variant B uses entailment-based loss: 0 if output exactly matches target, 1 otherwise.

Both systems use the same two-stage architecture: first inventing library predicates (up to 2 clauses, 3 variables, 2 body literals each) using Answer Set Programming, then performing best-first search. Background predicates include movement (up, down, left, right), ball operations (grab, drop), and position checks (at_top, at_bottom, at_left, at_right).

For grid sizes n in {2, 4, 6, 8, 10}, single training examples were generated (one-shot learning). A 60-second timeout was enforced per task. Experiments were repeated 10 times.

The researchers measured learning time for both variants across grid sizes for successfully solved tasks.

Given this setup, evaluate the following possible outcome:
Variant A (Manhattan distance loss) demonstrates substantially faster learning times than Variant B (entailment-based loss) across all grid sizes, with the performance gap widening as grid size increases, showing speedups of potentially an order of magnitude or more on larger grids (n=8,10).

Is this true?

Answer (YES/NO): NO